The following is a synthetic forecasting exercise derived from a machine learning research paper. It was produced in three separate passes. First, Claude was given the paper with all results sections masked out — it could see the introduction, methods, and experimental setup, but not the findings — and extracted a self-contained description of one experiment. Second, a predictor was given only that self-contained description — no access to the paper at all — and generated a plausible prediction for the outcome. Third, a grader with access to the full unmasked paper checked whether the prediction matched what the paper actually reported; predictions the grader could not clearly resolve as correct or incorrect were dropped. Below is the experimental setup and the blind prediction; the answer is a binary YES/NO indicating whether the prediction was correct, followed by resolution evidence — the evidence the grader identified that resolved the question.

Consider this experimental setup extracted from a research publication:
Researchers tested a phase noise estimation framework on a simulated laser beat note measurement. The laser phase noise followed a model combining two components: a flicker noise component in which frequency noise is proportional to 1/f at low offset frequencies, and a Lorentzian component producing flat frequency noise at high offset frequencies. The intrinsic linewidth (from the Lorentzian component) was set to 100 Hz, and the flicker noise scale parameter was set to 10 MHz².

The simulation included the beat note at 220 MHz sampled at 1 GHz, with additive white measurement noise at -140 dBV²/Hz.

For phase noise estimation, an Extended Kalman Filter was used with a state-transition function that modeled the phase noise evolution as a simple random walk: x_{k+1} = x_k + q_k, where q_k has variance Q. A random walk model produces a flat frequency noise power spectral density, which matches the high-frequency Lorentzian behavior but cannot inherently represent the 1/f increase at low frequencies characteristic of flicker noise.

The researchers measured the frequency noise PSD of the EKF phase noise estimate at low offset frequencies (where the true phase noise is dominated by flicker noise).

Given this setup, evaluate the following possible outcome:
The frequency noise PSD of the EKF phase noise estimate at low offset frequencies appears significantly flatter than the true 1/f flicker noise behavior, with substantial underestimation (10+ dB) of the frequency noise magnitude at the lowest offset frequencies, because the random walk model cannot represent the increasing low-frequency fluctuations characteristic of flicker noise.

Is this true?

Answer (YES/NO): NO